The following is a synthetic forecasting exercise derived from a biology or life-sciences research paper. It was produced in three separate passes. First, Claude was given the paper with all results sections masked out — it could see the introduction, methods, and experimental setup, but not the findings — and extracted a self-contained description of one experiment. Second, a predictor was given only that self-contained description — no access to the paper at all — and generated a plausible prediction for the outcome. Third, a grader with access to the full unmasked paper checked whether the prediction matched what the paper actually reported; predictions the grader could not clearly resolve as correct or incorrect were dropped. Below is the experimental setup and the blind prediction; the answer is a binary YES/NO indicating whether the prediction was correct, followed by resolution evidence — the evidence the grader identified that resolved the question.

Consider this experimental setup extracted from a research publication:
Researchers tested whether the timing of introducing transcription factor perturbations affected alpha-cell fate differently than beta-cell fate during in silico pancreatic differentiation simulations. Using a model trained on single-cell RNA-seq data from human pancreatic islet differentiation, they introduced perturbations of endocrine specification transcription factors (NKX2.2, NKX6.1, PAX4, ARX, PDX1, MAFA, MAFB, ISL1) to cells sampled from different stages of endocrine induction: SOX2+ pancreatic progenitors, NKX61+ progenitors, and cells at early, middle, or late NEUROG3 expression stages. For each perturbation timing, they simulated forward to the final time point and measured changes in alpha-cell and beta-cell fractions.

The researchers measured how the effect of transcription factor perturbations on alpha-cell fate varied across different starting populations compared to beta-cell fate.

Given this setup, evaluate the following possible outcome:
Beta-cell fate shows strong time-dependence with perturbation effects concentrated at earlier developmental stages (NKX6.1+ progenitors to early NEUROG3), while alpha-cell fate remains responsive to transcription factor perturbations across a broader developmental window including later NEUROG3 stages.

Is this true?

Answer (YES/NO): NO